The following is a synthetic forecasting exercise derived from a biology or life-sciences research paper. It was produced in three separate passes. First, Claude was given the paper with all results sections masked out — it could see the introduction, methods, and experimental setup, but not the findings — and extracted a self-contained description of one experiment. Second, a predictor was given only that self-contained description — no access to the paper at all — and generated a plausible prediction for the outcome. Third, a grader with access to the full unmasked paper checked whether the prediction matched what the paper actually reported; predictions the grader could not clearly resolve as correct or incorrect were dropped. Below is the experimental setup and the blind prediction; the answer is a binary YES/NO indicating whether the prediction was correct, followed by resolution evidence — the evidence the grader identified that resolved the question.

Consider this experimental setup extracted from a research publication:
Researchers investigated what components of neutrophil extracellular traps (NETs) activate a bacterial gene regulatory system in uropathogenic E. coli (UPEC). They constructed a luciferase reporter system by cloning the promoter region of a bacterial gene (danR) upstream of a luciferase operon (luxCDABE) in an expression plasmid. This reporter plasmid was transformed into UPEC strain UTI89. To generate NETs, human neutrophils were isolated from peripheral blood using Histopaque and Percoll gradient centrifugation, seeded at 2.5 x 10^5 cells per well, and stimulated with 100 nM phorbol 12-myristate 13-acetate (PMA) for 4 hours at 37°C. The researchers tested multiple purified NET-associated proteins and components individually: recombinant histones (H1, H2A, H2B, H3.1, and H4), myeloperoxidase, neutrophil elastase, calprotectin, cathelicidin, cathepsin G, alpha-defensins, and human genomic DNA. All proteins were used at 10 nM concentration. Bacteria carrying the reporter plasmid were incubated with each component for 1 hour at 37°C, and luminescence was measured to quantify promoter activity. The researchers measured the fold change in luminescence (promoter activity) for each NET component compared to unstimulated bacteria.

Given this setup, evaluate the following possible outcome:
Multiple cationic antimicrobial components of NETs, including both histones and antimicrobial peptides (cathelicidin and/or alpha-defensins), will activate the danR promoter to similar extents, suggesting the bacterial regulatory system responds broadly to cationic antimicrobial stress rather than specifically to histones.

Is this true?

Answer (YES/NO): NO